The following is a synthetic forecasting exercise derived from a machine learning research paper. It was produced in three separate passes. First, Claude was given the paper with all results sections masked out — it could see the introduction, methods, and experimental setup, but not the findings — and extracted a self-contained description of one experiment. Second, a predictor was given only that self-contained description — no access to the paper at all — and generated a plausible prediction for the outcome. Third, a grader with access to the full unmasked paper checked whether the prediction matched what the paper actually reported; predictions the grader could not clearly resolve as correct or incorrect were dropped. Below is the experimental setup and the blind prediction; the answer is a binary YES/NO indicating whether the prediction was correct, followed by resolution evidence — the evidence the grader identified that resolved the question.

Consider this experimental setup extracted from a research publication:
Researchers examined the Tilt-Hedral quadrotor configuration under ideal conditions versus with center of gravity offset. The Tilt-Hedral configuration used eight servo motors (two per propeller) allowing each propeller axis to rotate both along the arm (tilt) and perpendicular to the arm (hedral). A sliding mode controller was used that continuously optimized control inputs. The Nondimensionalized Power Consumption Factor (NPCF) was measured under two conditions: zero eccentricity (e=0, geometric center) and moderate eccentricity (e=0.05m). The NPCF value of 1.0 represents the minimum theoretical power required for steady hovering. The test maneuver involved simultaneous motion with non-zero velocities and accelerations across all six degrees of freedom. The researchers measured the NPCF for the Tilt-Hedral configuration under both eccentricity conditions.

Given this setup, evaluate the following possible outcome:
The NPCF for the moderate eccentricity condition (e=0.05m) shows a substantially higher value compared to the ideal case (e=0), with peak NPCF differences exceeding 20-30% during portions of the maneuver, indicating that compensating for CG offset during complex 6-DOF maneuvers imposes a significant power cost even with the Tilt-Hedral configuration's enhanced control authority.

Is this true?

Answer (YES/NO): NO